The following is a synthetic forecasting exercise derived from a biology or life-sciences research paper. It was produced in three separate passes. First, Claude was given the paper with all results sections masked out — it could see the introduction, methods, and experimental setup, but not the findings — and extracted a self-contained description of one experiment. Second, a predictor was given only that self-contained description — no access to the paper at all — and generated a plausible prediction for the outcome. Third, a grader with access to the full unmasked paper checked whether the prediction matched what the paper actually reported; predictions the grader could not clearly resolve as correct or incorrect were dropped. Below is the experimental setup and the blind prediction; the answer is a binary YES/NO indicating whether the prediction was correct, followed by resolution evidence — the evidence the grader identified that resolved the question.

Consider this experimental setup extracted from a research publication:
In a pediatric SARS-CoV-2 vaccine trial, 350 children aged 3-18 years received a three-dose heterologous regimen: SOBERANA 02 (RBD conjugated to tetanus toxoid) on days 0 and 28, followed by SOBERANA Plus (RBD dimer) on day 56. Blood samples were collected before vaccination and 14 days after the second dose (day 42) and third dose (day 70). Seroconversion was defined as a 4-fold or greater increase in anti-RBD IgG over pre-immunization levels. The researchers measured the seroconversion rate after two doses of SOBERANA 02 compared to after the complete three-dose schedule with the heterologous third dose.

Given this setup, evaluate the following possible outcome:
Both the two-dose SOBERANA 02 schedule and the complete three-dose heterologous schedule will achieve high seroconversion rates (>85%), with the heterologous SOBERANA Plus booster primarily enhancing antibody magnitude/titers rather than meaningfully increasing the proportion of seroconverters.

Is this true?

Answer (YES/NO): YES